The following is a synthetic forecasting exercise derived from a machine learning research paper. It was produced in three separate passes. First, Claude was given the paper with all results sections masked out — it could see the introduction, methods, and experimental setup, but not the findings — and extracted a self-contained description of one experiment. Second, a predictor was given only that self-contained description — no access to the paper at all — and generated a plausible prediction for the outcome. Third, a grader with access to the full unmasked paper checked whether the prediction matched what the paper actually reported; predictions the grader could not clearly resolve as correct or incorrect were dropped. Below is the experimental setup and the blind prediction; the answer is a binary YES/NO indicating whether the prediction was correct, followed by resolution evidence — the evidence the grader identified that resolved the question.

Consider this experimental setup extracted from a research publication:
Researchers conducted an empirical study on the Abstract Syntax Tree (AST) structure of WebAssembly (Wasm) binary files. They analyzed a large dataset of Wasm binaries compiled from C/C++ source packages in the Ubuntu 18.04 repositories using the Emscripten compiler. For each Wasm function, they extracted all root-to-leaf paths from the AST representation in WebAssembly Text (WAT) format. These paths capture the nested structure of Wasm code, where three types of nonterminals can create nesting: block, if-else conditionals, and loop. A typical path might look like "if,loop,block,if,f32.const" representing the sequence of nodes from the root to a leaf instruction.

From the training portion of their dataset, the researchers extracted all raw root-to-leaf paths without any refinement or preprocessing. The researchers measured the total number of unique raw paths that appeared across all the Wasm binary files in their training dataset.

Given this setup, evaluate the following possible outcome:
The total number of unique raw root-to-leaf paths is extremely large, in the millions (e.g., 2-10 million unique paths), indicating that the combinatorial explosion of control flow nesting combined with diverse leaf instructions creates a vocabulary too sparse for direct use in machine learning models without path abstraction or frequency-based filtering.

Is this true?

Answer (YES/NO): NO